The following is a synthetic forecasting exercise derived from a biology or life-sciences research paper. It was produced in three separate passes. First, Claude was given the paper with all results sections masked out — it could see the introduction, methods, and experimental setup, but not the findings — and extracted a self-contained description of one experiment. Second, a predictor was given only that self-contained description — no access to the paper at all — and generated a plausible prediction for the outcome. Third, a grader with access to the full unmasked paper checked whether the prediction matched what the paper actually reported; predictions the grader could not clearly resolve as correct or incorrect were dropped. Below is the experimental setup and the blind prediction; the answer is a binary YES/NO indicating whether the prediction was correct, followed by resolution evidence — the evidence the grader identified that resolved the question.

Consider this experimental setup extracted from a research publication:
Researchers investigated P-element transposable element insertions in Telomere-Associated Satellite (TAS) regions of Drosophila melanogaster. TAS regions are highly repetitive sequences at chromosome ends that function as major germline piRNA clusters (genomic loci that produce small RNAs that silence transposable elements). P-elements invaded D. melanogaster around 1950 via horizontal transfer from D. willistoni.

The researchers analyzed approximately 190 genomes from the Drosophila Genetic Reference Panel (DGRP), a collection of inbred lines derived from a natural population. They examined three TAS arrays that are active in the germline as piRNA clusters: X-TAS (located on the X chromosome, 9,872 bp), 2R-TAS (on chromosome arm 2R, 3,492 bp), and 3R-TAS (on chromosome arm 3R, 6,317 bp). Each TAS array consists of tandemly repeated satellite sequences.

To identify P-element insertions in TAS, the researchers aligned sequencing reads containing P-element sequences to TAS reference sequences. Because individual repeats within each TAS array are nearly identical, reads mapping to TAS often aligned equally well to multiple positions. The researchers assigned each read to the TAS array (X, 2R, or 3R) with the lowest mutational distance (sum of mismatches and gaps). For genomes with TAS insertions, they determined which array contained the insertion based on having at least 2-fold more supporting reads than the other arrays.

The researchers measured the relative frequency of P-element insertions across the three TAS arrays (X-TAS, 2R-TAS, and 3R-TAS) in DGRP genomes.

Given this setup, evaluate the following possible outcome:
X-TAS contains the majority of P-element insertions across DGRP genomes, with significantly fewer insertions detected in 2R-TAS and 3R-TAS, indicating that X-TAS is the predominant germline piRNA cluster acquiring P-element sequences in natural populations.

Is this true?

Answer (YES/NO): YES